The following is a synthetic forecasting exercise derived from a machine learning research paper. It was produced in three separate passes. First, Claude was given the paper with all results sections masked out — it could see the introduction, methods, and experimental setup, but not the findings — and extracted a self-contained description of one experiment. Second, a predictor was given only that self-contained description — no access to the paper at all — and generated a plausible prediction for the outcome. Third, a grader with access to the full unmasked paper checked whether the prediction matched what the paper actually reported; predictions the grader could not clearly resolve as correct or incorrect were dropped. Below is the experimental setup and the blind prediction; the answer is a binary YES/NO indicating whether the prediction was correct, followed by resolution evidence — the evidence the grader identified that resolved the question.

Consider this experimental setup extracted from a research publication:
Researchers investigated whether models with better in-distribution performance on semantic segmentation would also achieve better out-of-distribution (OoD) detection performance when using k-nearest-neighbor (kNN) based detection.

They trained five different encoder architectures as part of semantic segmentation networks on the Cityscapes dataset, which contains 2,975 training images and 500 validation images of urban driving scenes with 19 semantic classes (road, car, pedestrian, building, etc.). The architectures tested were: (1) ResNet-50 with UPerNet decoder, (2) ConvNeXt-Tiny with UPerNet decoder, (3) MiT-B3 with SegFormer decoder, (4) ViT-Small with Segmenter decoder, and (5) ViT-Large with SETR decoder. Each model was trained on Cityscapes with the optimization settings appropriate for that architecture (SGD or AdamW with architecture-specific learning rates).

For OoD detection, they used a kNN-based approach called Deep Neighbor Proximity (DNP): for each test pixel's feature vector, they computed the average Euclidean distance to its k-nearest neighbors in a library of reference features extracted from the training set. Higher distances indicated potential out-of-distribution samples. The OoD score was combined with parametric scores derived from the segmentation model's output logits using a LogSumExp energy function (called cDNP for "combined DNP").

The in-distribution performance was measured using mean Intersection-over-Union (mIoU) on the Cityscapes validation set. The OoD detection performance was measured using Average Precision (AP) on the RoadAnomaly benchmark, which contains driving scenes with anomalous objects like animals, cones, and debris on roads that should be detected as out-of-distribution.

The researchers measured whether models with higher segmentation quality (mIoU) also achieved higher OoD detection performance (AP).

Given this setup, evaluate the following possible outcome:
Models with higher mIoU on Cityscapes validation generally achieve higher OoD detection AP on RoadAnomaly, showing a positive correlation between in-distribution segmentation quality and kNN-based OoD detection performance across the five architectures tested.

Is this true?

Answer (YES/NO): NO